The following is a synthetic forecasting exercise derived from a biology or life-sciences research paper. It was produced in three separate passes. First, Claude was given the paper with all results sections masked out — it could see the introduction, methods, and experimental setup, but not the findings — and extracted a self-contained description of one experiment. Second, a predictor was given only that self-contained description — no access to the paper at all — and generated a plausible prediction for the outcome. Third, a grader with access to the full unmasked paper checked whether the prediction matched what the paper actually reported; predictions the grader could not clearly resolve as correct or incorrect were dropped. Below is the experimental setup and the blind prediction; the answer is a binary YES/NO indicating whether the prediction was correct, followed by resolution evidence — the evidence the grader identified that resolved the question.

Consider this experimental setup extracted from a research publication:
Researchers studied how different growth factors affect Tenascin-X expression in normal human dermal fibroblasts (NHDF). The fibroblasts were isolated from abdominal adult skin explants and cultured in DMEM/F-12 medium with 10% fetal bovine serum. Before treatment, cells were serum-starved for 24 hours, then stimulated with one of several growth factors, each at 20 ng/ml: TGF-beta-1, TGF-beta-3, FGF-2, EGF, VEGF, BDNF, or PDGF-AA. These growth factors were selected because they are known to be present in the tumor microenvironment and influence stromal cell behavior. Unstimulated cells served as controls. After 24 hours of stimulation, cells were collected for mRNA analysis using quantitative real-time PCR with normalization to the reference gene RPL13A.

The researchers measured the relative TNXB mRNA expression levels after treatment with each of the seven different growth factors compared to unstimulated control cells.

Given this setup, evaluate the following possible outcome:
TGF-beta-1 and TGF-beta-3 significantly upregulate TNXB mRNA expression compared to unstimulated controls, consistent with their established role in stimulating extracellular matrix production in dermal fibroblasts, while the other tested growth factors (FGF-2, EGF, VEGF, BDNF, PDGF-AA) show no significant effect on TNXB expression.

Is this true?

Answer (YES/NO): NO